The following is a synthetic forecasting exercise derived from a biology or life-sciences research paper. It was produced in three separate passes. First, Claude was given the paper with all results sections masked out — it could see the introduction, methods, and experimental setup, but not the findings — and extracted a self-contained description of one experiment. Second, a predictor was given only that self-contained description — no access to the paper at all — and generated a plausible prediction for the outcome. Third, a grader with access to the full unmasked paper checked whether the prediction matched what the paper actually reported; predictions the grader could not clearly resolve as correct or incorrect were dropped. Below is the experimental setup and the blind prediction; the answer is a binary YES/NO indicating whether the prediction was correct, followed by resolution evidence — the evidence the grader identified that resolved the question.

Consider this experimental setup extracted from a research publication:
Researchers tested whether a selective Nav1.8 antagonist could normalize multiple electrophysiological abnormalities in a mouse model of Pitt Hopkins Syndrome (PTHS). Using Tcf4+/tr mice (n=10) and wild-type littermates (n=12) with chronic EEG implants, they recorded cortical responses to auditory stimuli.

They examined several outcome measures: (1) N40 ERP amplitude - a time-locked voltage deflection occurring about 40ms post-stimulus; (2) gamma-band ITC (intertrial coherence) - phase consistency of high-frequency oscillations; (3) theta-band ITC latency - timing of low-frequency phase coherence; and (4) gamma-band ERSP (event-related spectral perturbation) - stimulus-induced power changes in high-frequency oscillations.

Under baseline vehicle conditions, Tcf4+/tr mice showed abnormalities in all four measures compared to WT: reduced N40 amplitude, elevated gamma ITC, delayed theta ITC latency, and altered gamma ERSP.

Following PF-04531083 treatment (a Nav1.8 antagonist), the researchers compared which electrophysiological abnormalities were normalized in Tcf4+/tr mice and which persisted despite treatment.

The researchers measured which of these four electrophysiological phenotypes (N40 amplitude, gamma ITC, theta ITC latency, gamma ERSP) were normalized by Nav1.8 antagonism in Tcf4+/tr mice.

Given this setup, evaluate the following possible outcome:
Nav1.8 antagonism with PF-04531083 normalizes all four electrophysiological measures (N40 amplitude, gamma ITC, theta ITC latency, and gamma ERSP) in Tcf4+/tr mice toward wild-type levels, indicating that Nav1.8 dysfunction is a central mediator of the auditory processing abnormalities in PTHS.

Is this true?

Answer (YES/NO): NO